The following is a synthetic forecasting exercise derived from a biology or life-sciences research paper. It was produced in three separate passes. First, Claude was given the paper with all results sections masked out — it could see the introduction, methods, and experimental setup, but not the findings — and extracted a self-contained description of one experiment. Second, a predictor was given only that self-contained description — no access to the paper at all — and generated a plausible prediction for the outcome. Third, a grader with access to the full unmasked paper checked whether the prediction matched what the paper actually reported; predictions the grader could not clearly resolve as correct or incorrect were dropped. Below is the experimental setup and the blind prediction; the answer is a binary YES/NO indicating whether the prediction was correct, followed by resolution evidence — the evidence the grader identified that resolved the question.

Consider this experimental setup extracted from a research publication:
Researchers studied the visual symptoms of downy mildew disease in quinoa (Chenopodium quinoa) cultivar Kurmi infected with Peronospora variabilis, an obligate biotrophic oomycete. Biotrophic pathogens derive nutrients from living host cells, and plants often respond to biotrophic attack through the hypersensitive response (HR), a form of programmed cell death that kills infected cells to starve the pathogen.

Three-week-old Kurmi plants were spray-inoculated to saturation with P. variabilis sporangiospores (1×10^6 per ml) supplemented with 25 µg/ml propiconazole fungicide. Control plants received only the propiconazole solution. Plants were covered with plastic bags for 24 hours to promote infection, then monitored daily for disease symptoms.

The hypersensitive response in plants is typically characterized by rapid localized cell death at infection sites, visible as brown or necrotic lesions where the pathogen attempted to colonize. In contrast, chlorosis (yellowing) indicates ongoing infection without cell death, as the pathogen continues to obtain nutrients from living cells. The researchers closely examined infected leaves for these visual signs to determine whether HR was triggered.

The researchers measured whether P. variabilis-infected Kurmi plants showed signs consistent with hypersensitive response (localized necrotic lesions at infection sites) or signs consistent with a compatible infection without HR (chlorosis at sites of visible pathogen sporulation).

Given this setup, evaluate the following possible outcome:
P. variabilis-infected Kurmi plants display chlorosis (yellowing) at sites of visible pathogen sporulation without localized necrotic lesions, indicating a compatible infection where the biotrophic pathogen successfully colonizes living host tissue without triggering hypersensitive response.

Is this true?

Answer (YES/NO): YES